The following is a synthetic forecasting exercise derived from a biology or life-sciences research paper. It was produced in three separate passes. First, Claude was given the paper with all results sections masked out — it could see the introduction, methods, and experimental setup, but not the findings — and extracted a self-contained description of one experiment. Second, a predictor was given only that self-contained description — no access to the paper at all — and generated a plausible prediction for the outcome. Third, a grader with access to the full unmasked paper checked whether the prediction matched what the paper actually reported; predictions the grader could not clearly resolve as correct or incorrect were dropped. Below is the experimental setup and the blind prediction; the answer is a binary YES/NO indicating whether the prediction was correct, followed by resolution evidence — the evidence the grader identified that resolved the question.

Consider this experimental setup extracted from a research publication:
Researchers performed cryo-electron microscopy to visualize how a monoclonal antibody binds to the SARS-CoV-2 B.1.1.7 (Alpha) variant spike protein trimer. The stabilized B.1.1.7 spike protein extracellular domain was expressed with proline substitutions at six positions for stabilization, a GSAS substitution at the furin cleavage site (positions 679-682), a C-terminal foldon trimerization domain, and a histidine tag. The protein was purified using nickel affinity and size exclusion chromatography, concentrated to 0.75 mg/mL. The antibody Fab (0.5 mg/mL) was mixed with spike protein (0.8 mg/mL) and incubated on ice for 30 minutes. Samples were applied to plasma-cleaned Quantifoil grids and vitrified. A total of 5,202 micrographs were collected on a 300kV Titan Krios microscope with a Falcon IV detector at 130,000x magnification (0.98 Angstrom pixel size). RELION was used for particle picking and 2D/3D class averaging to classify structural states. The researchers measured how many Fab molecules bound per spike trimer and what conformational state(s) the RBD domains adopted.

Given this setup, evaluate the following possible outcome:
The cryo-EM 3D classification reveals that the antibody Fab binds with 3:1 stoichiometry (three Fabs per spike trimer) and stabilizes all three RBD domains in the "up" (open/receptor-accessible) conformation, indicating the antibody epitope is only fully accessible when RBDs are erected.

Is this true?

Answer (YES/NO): NO